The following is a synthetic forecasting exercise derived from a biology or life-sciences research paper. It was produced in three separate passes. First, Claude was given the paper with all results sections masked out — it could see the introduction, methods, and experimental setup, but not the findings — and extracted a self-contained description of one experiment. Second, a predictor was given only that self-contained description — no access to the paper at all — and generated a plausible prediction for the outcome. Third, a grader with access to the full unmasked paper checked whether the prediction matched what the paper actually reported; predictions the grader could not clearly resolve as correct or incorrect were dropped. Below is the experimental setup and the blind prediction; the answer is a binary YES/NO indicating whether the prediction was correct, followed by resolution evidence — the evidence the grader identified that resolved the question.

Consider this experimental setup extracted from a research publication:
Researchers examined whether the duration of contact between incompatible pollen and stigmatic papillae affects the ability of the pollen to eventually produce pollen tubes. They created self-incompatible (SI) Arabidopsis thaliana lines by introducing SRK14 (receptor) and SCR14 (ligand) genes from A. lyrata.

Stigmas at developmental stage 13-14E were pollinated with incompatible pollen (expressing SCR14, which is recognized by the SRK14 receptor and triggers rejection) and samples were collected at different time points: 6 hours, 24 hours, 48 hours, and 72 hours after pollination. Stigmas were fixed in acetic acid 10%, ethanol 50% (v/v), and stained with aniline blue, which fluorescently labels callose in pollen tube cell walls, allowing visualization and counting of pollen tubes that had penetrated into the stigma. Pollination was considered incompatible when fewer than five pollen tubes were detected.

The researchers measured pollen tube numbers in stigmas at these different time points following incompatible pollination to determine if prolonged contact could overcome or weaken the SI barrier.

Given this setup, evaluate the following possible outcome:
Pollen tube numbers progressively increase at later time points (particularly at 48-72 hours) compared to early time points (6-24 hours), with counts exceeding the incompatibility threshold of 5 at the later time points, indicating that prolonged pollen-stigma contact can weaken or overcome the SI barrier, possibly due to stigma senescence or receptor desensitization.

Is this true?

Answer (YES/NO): YES